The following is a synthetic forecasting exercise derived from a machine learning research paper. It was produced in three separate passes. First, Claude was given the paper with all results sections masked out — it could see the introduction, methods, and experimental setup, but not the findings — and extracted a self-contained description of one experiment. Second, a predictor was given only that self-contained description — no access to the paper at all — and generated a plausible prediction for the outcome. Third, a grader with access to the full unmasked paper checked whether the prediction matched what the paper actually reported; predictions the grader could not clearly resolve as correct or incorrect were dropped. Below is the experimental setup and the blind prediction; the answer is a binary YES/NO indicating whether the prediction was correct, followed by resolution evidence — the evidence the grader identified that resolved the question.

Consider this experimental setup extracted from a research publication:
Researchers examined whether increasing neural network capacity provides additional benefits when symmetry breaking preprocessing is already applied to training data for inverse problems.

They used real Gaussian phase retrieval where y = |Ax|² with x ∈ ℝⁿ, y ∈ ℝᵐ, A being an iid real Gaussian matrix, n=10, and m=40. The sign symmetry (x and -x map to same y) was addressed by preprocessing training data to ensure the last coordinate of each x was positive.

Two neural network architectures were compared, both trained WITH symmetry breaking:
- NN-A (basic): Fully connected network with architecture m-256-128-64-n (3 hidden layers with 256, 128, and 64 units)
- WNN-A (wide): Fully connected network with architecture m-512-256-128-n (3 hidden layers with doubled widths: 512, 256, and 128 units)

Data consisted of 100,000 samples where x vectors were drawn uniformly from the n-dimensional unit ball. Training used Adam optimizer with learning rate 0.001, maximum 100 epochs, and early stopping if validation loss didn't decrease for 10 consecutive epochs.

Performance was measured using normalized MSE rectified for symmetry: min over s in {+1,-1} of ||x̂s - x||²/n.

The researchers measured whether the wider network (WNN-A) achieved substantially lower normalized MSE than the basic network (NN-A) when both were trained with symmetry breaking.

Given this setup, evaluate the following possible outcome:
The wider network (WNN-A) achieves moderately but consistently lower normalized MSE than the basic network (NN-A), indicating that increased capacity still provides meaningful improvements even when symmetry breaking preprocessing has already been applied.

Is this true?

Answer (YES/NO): YES